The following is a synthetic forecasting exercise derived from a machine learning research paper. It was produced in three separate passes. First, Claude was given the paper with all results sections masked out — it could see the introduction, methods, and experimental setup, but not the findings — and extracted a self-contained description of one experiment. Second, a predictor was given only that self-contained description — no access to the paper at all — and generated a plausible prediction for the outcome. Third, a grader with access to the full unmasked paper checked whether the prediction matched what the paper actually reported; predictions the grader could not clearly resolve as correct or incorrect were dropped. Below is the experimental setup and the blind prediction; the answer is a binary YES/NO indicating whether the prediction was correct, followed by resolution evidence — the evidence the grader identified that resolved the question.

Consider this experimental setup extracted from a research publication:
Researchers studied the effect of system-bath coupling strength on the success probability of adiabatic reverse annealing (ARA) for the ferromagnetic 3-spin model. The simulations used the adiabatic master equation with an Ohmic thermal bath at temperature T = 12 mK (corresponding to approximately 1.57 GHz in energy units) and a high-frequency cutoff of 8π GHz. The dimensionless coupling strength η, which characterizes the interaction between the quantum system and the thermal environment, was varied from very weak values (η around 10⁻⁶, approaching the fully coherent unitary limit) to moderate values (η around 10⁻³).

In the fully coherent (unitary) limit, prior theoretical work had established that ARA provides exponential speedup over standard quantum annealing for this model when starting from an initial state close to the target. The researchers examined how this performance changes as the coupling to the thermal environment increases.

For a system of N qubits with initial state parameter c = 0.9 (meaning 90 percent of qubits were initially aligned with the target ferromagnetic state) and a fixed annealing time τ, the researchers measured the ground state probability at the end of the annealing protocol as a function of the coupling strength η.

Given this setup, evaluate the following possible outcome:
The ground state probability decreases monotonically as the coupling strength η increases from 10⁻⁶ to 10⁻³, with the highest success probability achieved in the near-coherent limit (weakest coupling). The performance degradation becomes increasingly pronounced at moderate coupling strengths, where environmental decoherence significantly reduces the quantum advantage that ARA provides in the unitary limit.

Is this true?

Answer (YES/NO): NO